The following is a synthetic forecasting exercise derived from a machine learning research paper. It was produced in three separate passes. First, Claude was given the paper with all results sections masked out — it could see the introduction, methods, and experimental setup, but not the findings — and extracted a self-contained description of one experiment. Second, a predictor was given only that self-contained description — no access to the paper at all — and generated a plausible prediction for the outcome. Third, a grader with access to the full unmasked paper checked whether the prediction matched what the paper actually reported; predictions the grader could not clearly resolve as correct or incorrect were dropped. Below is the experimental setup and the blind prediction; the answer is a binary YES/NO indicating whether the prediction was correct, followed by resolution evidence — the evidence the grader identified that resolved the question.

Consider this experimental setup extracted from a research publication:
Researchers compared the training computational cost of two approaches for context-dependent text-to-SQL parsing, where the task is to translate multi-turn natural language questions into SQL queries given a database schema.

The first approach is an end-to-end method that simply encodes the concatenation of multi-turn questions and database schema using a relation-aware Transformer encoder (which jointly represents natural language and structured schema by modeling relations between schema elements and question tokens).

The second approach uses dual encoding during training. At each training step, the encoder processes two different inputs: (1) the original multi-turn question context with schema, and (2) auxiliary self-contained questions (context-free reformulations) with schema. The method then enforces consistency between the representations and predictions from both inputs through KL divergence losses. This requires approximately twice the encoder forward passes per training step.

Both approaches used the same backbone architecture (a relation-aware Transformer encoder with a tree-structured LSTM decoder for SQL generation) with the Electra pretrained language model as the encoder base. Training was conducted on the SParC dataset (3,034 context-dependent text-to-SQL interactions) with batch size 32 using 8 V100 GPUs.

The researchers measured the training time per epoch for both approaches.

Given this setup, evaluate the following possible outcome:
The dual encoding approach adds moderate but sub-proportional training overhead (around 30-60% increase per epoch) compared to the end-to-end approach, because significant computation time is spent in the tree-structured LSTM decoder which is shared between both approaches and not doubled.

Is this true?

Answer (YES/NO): NO